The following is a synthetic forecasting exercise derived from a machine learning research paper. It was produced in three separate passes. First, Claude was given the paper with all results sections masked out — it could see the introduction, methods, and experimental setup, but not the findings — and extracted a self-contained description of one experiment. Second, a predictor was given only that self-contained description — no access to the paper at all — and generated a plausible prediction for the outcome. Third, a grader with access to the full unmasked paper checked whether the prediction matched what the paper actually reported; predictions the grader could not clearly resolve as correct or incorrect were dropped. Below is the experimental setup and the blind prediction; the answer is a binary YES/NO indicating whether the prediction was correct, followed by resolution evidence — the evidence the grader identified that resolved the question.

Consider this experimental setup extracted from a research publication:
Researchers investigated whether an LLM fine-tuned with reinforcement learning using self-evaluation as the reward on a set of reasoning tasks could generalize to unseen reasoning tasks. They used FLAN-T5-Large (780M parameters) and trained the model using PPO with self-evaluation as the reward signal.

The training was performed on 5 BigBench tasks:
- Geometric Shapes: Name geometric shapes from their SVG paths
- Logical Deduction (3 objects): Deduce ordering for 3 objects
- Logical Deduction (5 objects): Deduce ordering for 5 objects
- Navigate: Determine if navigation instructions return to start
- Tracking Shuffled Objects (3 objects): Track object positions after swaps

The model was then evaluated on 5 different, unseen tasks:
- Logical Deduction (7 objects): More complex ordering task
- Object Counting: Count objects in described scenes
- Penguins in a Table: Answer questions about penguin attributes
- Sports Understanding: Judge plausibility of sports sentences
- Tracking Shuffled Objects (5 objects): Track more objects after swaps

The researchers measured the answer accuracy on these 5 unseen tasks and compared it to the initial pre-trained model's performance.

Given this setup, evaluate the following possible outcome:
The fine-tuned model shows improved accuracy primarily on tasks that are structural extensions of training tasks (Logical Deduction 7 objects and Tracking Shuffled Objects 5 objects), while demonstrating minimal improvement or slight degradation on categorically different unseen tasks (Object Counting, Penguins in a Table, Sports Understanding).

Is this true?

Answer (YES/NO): NO